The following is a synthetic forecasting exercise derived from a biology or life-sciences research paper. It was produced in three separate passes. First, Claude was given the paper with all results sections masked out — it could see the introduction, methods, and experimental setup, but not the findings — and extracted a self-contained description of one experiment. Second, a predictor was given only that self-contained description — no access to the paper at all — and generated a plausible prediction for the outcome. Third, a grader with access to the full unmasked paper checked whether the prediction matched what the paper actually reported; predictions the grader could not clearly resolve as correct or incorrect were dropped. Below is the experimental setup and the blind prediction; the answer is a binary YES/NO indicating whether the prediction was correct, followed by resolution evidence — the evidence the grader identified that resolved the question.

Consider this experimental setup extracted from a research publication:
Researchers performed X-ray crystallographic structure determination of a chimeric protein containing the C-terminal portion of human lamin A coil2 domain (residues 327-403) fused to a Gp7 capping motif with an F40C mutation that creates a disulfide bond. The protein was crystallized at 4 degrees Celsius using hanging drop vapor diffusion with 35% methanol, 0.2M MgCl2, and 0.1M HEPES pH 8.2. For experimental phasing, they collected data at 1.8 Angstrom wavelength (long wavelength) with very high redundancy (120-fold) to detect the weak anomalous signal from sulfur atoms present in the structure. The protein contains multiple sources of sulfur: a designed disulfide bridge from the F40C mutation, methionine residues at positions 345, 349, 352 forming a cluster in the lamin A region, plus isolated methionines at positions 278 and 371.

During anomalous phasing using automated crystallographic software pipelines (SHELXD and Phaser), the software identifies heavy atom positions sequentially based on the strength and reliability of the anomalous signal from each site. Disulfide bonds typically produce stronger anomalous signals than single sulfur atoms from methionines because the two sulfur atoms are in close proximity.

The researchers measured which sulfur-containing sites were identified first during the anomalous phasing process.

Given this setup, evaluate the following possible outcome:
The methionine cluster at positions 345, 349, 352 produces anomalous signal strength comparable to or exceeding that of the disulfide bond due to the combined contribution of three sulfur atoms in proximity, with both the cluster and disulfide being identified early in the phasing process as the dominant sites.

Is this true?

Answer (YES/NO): NO